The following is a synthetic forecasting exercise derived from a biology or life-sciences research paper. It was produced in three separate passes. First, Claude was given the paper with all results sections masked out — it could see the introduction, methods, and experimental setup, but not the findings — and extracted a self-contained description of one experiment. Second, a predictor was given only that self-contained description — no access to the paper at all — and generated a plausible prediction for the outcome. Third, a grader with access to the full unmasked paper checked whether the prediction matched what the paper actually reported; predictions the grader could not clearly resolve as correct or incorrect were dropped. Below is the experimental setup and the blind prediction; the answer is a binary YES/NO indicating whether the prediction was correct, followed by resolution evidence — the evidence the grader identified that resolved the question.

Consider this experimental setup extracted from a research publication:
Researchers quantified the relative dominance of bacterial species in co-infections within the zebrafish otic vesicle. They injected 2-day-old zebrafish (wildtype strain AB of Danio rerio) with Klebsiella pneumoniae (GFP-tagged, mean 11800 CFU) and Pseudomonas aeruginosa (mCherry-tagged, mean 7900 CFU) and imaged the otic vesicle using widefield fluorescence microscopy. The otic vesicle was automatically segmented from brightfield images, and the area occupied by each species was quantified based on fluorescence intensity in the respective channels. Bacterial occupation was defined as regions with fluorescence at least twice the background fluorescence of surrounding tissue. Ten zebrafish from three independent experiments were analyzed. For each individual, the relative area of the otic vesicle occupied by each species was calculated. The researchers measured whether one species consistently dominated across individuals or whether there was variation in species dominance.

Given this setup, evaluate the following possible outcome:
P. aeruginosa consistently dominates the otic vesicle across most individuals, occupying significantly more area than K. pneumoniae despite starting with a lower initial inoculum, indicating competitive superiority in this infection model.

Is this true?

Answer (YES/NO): NO